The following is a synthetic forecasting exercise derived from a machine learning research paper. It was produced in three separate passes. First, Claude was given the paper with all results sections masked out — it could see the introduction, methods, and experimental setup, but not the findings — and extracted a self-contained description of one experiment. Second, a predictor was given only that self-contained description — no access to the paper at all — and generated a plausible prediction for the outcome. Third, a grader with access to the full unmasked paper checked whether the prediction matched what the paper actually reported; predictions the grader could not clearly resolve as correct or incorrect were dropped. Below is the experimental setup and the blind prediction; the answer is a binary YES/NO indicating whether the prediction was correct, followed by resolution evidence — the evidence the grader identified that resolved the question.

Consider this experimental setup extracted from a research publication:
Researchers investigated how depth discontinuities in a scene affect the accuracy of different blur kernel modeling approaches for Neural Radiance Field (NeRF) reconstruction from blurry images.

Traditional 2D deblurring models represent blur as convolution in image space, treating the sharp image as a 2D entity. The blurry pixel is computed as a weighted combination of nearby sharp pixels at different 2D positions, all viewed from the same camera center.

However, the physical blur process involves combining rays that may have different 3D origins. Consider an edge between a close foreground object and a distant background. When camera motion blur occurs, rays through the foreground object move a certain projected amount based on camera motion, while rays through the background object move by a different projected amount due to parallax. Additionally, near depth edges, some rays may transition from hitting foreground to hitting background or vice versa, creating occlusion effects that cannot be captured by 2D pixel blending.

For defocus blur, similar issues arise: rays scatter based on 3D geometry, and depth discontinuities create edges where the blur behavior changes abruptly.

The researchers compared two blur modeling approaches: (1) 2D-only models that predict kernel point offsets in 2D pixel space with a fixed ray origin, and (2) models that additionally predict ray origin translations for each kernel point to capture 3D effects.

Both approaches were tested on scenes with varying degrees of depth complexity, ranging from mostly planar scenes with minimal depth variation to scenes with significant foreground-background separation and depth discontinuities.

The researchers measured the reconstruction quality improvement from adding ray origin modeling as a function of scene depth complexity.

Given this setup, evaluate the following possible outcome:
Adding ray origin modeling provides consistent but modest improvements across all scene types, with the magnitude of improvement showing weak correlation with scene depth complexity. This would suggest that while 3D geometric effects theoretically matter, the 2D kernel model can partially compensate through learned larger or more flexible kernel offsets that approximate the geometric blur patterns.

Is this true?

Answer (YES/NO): NO